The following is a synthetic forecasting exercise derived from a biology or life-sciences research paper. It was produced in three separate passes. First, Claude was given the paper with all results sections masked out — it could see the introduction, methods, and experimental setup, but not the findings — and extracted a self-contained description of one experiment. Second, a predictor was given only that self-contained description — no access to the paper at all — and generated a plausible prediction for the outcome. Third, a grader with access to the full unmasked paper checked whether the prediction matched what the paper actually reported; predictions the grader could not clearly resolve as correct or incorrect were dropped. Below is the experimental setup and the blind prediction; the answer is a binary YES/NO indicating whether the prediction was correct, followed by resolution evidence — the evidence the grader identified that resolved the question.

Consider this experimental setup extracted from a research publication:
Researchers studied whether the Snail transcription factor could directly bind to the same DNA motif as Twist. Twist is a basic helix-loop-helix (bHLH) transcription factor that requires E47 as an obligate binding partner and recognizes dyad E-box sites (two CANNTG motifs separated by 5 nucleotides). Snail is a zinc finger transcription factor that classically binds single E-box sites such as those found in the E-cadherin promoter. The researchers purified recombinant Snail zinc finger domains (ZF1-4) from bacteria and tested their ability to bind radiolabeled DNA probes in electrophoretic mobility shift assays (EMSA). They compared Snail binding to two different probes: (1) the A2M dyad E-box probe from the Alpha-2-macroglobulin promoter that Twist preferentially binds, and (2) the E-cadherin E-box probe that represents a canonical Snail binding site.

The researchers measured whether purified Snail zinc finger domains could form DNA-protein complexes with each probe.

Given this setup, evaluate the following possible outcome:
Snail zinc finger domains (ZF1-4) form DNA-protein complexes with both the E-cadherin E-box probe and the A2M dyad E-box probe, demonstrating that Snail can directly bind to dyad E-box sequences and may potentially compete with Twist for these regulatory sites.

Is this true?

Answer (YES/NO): NO